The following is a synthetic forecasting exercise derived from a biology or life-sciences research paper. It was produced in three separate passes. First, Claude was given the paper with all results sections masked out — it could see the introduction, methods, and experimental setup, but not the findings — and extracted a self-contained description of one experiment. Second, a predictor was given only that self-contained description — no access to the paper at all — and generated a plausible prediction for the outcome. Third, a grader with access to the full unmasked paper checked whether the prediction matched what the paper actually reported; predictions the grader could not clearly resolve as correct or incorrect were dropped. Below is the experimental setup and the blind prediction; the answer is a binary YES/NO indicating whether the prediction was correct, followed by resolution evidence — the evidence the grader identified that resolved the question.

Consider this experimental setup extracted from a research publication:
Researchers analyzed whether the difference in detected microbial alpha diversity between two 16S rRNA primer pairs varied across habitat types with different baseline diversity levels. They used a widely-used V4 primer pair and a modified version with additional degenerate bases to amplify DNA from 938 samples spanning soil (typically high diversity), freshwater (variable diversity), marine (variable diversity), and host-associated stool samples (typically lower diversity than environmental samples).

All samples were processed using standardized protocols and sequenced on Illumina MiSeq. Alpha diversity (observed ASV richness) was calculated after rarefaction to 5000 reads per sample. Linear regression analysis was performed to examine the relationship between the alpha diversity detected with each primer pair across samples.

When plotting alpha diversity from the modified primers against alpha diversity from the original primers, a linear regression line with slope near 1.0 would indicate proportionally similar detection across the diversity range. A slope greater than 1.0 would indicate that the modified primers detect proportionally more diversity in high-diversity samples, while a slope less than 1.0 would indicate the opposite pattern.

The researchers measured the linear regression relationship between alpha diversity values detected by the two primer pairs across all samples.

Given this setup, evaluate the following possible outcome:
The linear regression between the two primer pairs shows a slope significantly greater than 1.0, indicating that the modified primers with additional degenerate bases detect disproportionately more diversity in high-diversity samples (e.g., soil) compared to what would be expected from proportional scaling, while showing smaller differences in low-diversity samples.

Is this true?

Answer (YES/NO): NO